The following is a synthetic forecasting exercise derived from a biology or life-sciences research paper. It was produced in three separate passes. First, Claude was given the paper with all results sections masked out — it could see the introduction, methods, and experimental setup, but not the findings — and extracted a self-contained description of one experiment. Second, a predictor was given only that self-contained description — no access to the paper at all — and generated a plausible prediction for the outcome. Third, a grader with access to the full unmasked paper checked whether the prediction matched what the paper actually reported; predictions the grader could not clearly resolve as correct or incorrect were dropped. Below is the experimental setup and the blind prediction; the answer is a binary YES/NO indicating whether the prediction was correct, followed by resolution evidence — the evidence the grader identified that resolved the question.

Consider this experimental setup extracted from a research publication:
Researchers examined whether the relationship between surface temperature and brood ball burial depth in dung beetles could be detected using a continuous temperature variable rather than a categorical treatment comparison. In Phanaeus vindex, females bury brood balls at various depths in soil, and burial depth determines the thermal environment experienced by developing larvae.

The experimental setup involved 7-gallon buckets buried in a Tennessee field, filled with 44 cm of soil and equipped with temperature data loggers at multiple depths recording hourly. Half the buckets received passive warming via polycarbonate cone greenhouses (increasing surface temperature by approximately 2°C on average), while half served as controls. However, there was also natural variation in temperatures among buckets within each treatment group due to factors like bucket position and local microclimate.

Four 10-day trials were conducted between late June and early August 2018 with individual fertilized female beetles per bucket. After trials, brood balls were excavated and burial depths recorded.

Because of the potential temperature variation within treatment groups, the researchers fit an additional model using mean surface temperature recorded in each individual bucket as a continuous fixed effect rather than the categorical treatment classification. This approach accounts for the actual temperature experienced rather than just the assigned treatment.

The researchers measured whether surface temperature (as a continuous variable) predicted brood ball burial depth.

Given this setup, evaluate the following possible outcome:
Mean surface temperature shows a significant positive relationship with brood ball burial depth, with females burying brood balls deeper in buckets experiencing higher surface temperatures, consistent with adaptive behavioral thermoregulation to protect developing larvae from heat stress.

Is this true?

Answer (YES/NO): YES